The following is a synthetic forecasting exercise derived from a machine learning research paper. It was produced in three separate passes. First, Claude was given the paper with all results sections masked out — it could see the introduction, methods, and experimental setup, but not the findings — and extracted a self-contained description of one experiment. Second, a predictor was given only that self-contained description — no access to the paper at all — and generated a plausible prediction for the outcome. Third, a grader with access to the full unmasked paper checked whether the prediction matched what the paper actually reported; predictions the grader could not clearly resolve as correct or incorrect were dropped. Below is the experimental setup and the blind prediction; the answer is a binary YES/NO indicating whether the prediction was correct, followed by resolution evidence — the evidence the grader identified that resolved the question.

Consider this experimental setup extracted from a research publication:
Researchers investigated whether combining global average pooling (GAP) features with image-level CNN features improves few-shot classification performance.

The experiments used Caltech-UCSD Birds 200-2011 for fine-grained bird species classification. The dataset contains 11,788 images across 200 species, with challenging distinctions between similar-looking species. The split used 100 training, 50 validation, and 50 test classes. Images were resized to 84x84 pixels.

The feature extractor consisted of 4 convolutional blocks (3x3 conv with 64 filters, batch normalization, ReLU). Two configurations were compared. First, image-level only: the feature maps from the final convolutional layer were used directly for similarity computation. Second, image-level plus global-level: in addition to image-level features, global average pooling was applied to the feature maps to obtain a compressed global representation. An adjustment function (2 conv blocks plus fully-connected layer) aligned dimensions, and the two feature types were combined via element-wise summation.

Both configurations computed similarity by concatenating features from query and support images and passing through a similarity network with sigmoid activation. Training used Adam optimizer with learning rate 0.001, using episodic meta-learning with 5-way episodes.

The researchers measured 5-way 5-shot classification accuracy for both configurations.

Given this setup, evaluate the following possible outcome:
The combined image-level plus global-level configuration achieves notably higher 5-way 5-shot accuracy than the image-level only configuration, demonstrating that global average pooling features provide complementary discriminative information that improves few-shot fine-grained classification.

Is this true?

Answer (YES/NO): NO